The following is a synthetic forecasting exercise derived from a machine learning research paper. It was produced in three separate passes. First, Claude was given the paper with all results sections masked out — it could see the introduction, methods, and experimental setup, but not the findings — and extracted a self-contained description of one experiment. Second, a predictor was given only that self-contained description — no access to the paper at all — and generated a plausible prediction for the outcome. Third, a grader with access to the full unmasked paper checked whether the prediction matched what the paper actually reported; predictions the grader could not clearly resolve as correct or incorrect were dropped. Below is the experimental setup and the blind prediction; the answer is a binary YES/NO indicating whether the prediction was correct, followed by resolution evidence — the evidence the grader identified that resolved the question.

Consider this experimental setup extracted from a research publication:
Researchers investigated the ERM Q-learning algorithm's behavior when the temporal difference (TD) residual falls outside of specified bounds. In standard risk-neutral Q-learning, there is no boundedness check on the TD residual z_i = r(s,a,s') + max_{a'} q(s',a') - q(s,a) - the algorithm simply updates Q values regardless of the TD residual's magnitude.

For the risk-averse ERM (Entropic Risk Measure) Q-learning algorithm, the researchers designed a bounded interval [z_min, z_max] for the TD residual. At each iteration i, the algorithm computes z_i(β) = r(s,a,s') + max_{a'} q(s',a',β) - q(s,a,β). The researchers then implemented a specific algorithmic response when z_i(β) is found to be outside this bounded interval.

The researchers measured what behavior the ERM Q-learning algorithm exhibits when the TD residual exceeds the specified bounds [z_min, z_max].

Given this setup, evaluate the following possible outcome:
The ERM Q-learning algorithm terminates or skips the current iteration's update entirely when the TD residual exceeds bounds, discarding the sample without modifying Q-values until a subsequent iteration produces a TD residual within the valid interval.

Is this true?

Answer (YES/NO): NO